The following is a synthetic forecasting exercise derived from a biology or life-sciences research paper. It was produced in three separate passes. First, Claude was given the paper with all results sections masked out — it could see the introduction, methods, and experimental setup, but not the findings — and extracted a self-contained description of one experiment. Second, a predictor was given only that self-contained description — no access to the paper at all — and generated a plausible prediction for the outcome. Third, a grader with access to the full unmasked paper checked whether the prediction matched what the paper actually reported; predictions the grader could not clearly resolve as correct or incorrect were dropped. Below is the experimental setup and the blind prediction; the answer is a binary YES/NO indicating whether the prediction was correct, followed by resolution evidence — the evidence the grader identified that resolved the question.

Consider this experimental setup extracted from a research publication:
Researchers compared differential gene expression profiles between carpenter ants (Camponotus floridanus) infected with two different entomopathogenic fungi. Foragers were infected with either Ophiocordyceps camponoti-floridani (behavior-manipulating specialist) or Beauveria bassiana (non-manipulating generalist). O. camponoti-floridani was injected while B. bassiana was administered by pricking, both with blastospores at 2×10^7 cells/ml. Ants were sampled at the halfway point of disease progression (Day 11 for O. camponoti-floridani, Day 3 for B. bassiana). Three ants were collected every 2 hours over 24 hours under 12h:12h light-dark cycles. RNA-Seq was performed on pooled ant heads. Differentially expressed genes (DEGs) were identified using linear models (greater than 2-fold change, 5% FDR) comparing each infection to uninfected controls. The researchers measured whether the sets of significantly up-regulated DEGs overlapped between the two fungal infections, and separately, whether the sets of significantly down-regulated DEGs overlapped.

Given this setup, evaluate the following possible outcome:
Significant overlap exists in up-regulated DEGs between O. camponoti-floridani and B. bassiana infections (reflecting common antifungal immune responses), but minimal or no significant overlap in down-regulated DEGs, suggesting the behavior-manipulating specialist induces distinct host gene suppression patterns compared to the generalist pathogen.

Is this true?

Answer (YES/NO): NO